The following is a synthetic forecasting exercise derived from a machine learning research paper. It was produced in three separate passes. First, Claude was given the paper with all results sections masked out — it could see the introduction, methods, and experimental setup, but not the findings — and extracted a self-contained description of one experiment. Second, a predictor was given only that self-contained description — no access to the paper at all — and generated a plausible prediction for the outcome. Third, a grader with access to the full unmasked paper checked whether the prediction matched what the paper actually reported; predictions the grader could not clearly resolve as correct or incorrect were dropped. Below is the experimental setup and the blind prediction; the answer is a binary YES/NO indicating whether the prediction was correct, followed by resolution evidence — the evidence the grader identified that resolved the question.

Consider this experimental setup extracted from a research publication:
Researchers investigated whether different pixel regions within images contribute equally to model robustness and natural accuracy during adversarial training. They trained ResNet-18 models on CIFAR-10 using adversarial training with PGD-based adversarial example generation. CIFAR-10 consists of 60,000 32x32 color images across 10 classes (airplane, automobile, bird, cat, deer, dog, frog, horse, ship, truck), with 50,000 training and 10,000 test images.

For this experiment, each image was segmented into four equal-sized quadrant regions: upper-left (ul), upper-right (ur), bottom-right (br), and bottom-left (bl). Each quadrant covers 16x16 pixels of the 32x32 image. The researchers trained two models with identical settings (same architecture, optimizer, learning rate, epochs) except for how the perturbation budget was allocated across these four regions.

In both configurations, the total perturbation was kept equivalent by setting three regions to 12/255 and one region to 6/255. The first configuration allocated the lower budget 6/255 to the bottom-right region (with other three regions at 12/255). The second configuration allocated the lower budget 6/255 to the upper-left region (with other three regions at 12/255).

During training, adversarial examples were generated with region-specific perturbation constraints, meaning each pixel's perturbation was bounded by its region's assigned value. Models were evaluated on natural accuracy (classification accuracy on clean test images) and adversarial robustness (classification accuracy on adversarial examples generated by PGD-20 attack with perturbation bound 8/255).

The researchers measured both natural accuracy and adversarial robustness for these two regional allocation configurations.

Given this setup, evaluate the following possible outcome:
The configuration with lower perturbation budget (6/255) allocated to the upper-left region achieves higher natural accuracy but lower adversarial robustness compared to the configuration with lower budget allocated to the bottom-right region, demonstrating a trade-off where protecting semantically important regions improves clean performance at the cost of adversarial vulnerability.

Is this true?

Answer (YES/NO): NO